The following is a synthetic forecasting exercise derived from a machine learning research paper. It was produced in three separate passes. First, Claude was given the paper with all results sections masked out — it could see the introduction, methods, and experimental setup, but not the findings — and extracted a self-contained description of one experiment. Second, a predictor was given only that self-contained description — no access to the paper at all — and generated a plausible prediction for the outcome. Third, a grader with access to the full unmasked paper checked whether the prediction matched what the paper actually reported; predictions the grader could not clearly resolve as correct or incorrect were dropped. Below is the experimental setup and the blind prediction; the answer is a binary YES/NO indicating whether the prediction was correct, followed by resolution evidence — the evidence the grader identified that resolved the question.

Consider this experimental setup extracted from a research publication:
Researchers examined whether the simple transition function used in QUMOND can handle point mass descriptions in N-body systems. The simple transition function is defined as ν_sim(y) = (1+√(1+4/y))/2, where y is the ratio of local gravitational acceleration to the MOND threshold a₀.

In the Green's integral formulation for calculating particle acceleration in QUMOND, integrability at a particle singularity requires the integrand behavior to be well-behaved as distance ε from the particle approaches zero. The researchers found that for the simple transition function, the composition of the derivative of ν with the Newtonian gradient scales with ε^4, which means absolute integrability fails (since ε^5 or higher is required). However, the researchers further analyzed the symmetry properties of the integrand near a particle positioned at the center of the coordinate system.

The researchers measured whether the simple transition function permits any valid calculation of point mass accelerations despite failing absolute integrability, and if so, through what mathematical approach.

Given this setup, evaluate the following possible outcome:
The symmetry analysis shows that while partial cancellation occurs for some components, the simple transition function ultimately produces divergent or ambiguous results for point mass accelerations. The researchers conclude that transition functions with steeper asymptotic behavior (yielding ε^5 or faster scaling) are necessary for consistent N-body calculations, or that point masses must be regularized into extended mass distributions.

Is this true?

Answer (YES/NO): NO